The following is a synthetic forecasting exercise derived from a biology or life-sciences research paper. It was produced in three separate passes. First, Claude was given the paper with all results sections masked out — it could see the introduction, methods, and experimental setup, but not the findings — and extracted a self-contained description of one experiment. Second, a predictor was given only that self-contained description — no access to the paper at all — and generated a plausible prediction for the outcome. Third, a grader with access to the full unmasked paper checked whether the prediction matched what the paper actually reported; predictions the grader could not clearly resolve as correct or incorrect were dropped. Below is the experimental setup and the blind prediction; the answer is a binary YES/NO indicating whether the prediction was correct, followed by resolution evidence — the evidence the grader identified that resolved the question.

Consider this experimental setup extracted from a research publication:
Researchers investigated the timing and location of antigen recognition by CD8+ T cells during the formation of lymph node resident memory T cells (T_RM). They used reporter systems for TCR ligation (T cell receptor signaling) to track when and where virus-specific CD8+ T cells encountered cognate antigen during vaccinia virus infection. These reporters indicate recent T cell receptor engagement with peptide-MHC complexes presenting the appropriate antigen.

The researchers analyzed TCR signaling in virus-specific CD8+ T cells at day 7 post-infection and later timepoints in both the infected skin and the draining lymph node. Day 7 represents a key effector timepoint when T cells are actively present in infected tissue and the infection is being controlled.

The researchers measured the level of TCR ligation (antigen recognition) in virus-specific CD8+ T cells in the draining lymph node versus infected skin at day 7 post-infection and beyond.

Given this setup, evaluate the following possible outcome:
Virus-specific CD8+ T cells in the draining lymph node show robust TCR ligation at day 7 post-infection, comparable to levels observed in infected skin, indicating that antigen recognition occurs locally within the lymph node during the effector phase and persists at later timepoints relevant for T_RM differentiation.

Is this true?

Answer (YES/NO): NO